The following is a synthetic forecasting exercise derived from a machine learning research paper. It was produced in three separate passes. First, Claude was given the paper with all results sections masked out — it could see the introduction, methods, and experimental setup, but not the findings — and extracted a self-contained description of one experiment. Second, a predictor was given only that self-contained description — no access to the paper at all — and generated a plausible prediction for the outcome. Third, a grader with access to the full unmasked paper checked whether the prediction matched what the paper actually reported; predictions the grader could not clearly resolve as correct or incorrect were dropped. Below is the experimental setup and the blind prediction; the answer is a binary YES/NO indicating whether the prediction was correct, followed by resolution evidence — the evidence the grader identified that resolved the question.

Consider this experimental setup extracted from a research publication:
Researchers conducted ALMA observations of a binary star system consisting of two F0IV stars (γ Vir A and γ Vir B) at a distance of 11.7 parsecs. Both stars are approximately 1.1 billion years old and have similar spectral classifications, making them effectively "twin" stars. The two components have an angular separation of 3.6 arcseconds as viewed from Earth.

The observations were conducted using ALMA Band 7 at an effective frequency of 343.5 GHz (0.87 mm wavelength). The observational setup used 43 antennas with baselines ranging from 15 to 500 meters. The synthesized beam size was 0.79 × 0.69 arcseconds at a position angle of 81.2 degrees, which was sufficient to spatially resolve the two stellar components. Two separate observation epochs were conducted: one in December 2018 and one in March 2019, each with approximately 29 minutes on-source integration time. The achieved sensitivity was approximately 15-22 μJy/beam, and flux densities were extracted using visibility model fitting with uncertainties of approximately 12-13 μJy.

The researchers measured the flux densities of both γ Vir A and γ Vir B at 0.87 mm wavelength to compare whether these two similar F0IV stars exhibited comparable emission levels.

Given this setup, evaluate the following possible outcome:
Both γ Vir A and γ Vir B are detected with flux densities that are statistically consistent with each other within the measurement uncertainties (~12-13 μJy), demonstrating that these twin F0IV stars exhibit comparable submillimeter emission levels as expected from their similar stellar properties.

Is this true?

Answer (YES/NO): NO